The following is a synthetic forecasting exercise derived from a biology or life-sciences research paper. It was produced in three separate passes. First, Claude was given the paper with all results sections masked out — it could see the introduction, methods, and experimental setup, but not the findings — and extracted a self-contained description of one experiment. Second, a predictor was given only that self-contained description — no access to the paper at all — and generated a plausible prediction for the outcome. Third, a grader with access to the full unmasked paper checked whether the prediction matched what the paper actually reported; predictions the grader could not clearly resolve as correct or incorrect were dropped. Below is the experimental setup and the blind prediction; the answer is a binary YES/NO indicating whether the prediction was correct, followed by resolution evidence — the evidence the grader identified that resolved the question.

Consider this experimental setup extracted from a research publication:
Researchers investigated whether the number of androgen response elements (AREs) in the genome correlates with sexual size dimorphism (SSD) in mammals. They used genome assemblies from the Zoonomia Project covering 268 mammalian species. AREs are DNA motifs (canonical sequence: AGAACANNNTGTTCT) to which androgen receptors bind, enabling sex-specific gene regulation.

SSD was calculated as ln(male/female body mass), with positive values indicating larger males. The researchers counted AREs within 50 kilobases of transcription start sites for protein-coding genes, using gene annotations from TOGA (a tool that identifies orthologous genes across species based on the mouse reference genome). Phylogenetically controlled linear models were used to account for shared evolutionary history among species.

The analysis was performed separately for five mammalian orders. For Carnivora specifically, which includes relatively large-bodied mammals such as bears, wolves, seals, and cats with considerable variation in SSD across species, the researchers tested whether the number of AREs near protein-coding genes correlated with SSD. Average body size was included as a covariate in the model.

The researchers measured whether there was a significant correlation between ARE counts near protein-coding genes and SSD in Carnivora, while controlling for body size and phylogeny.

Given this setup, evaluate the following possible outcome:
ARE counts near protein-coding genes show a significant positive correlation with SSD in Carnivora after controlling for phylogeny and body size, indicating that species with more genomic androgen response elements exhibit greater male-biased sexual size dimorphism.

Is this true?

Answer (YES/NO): NO